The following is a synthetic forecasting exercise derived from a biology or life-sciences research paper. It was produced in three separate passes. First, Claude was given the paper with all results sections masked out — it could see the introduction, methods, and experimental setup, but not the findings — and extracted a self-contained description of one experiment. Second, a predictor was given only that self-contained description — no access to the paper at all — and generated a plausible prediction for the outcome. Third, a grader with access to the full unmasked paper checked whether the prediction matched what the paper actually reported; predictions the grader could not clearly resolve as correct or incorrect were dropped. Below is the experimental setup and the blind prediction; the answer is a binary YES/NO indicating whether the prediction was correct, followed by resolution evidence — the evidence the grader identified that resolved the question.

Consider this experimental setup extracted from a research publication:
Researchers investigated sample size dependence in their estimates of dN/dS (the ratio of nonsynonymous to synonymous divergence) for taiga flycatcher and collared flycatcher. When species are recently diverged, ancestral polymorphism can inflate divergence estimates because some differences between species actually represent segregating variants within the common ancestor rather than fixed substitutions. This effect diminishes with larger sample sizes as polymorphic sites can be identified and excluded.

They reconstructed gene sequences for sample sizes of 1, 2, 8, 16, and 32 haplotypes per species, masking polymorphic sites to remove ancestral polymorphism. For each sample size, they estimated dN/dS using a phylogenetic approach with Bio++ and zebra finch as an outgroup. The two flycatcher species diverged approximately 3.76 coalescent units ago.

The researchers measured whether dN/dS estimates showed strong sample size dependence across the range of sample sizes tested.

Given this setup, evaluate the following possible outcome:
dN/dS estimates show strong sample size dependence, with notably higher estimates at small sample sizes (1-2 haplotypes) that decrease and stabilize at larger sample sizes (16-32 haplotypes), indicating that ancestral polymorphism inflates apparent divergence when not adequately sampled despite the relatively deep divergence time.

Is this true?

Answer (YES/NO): NO